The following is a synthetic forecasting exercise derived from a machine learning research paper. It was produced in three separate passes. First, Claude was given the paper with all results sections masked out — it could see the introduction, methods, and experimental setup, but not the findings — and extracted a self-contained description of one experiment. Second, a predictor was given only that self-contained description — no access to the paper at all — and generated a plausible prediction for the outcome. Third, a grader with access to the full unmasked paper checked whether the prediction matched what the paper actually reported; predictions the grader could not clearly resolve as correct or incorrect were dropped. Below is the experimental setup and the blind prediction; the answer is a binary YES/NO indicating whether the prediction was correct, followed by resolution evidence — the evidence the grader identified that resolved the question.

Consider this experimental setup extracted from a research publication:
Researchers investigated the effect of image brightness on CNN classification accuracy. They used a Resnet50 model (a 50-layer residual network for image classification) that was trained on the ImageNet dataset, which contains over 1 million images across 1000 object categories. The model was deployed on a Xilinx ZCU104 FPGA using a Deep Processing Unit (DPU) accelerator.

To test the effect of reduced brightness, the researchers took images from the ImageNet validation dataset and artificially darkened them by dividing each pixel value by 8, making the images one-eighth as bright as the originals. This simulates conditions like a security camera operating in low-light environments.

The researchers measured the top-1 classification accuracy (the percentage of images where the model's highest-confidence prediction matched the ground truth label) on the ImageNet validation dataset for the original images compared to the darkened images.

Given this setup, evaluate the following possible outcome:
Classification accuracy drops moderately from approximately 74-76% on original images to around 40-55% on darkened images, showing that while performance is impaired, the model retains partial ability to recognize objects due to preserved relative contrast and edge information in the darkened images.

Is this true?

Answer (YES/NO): NO